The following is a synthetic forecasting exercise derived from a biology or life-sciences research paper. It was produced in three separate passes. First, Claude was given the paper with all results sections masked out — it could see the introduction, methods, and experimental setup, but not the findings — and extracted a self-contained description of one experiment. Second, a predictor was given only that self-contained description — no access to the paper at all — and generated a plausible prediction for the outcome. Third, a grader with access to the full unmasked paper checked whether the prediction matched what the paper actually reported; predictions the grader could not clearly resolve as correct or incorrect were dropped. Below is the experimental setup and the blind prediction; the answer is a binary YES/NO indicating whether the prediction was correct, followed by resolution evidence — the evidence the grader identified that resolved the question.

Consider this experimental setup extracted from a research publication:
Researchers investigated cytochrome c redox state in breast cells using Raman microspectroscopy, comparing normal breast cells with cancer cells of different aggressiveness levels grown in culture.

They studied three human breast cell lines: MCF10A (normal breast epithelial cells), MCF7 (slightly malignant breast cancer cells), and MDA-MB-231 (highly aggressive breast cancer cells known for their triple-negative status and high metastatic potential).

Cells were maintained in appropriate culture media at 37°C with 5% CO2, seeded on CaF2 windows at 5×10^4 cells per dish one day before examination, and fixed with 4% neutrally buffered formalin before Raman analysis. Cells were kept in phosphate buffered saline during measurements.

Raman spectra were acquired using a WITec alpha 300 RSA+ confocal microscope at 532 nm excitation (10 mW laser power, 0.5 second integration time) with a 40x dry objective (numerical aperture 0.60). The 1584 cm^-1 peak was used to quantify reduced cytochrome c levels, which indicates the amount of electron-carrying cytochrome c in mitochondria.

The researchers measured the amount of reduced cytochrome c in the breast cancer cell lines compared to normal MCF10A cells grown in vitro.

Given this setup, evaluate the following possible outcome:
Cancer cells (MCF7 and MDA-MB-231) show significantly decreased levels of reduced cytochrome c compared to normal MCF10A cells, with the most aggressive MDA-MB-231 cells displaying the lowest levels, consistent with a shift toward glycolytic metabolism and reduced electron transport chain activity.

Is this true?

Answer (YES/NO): YES